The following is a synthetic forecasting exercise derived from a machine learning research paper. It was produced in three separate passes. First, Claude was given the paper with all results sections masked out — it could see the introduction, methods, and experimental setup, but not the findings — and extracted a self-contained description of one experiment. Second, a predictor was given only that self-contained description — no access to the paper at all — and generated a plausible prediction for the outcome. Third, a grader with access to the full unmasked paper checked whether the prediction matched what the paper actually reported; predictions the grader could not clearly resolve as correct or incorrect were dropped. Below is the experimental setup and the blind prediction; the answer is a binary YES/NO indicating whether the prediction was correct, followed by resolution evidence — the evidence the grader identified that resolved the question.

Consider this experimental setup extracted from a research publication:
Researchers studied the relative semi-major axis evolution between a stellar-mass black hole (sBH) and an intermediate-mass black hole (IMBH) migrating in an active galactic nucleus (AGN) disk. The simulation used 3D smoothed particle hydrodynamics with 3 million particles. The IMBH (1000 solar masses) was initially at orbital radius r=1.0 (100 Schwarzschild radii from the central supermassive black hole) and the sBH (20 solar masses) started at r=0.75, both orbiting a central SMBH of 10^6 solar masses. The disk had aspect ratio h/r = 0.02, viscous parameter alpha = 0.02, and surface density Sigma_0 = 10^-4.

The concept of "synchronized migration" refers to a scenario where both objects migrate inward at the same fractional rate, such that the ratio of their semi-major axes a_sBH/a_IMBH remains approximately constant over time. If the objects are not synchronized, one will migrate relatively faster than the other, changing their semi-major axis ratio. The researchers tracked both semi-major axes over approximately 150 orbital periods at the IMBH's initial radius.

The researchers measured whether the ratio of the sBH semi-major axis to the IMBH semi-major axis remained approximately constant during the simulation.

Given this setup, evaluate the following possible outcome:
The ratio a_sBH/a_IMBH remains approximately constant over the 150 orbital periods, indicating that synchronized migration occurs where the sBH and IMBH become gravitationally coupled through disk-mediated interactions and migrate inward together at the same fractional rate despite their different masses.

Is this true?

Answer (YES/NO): NO